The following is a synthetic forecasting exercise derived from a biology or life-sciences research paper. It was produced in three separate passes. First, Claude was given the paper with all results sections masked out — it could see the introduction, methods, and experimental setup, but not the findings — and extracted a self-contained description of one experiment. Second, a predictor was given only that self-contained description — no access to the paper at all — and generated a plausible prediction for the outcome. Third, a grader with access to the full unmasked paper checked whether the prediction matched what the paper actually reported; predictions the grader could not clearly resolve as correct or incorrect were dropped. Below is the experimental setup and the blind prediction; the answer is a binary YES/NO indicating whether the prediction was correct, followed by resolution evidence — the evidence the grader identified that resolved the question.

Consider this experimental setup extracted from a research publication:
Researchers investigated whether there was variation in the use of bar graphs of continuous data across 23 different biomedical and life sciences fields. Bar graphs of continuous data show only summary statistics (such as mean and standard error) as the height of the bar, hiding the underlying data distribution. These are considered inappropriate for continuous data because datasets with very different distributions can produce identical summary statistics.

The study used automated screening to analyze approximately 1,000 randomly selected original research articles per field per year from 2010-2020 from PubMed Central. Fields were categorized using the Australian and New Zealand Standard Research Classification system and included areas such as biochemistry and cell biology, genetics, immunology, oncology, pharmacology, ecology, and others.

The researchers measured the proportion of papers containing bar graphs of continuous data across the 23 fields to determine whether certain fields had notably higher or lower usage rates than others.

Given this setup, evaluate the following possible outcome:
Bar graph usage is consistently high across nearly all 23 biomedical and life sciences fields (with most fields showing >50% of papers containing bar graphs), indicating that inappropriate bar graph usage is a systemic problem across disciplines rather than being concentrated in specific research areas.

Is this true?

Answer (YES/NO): NO